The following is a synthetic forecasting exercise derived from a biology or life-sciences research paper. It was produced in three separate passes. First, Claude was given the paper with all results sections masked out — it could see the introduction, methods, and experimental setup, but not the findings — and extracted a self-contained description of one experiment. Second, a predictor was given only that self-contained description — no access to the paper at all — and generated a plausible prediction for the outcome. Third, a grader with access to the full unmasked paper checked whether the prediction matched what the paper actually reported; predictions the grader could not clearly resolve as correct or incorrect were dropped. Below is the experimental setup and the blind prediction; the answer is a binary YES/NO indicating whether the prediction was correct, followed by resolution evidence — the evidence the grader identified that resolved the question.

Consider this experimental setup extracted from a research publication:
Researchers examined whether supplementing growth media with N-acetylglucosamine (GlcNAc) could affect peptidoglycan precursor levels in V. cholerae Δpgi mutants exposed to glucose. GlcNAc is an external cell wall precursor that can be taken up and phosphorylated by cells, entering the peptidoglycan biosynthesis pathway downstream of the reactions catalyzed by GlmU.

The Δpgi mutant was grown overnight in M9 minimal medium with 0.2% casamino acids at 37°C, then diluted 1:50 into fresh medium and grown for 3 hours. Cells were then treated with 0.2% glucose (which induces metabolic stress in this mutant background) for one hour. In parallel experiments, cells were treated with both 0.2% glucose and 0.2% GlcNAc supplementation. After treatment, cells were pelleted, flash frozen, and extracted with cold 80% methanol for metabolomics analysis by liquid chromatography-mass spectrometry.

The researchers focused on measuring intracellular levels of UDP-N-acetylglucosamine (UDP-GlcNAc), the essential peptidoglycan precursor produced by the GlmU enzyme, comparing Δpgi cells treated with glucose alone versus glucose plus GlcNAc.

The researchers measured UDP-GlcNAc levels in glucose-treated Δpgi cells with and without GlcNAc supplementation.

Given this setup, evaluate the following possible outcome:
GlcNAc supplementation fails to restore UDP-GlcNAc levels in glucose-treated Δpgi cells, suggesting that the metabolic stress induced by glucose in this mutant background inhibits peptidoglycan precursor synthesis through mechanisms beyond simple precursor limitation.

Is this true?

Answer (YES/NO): NO